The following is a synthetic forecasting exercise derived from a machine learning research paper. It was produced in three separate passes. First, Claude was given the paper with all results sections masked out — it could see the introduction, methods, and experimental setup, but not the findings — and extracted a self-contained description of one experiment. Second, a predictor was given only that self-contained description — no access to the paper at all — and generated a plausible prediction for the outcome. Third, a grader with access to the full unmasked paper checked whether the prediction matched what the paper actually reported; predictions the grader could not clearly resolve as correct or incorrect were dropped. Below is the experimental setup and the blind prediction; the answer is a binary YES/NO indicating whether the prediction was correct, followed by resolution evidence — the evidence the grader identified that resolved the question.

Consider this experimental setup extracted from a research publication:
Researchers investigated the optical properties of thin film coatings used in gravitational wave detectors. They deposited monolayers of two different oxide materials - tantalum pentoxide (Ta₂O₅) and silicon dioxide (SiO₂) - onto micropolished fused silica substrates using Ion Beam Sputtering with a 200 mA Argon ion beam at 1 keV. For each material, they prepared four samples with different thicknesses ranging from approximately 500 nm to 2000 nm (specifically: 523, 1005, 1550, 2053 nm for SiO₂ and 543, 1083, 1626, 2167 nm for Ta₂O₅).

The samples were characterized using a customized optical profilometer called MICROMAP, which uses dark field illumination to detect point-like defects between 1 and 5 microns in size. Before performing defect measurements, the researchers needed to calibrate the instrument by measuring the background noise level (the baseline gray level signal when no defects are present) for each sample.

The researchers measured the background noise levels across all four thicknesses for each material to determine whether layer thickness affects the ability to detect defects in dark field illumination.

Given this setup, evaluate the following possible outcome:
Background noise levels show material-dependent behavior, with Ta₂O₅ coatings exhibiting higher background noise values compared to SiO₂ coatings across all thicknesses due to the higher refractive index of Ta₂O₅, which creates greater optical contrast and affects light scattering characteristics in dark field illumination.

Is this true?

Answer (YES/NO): NO